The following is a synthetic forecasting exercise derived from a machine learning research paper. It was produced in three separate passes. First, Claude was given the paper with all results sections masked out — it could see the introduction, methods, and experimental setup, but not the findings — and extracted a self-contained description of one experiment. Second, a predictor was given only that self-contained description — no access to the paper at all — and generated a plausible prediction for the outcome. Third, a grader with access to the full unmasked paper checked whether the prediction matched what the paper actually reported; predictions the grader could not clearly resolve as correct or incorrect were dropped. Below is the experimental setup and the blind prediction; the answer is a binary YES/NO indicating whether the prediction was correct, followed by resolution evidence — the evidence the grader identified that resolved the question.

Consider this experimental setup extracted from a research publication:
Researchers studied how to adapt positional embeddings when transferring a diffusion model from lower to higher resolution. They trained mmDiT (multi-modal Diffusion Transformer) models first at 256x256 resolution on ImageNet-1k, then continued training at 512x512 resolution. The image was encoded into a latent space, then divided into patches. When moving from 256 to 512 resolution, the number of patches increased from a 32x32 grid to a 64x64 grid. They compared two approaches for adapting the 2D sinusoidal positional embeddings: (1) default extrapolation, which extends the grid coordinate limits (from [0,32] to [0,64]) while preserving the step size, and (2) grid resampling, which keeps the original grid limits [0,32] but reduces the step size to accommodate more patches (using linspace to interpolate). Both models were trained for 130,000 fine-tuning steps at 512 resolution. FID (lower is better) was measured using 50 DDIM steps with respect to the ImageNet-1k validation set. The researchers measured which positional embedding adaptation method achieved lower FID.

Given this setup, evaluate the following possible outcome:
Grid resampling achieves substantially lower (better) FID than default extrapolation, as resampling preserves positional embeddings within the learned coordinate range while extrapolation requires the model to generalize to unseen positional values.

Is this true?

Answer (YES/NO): NO